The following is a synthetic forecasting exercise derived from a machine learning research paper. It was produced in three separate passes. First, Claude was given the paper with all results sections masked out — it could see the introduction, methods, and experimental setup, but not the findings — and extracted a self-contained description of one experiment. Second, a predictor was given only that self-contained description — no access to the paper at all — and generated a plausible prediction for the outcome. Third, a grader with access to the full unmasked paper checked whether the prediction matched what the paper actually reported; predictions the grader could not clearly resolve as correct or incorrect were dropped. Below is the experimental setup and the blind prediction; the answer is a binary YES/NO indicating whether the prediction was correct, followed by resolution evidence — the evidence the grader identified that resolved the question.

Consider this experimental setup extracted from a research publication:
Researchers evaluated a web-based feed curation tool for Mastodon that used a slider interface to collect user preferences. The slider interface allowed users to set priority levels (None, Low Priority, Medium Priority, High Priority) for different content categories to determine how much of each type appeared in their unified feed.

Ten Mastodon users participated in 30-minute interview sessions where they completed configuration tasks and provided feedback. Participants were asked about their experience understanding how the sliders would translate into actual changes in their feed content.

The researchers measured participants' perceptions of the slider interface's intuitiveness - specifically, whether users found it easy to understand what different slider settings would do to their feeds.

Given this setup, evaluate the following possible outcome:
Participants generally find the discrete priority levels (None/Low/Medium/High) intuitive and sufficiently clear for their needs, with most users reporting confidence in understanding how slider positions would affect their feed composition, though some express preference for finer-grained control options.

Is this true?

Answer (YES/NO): NO